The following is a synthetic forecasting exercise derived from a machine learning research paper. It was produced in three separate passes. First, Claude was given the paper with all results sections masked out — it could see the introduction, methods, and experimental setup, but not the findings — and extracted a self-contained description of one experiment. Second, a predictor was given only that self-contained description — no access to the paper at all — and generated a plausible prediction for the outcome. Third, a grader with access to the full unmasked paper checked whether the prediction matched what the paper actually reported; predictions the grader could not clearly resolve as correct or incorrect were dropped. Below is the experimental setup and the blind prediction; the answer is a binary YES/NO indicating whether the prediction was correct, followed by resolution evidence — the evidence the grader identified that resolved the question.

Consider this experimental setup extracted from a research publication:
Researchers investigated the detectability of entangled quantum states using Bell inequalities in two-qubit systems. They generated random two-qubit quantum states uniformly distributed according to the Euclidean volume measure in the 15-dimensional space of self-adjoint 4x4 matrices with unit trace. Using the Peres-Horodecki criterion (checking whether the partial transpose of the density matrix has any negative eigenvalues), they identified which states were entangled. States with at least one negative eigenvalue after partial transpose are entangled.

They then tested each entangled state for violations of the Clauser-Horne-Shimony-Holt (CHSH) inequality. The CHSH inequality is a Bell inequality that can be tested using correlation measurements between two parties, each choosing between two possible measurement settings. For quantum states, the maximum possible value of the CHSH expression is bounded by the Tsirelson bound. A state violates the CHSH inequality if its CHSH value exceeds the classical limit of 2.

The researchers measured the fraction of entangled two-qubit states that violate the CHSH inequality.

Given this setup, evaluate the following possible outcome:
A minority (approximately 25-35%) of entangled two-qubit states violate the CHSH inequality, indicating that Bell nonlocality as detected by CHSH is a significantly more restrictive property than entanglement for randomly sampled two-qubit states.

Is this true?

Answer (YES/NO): NO